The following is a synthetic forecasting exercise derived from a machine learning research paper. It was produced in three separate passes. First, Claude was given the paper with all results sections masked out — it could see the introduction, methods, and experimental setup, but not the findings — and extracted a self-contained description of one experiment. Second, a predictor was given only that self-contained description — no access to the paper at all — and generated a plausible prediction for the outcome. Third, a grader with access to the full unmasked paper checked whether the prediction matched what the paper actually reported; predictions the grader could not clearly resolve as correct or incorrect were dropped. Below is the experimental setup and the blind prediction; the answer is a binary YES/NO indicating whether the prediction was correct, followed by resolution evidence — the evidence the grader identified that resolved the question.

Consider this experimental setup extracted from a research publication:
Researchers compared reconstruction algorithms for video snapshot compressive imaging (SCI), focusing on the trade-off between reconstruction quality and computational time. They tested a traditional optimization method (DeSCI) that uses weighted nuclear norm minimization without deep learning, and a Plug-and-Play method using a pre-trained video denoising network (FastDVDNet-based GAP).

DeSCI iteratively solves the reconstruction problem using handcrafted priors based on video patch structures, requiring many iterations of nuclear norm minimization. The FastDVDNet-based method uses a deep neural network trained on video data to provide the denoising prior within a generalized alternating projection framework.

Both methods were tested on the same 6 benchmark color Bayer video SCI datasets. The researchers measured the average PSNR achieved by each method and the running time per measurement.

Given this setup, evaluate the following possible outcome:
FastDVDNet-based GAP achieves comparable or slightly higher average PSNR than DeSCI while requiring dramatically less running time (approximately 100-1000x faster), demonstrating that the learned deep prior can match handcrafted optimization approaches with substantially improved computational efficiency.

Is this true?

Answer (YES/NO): NO